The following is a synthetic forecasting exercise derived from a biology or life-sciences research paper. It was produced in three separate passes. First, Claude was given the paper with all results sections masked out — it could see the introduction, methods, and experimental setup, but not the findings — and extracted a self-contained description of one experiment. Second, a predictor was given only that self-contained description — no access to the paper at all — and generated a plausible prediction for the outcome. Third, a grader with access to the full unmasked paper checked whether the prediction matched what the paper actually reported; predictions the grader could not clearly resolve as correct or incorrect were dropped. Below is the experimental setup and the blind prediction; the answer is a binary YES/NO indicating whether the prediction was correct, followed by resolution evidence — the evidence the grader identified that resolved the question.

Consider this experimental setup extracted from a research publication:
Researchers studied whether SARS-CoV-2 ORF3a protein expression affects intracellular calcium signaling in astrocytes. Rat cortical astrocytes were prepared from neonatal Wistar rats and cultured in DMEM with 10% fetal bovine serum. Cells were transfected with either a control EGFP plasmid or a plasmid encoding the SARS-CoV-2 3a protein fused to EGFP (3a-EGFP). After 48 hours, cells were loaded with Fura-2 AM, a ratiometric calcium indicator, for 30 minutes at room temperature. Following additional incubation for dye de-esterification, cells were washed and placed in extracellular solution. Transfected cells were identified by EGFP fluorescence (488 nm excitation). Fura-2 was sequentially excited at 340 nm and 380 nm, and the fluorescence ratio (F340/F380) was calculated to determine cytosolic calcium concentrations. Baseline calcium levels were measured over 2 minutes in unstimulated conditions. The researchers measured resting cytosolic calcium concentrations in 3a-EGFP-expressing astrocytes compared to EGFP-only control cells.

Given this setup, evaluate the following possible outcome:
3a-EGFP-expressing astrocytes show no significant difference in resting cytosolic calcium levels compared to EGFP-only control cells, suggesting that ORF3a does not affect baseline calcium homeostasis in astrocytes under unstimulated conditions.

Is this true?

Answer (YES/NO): NO